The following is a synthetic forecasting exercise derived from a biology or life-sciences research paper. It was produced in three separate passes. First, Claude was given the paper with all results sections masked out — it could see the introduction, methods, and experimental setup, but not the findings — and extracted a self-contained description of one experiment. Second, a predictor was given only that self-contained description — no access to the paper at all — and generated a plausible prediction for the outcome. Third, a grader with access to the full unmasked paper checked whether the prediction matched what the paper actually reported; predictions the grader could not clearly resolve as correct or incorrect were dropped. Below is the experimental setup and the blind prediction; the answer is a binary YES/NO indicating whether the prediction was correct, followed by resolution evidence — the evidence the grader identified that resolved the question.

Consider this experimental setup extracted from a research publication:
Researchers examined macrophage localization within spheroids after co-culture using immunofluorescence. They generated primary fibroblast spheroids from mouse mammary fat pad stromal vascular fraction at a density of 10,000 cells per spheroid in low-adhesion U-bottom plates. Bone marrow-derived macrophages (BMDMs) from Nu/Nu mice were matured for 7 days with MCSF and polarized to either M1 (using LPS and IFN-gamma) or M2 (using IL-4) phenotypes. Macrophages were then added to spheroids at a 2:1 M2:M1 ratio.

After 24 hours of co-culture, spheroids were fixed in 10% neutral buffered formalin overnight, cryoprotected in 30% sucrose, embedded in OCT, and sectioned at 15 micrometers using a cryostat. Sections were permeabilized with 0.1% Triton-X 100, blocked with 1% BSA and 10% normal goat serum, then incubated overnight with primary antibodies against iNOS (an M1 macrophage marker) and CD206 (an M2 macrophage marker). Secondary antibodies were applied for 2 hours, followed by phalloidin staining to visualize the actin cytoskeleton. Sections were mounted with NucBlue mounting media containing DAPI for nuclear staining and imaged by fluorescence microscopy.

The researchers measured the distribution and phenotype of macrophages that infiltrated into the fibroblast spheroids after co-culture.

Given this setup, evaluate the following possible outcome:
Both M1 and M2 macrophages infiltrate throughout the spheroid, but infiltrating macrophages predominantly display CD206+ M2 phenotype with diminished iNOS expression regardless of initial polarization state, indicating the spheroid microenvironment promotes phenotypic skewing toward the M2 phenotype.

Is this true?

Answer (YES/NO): NO